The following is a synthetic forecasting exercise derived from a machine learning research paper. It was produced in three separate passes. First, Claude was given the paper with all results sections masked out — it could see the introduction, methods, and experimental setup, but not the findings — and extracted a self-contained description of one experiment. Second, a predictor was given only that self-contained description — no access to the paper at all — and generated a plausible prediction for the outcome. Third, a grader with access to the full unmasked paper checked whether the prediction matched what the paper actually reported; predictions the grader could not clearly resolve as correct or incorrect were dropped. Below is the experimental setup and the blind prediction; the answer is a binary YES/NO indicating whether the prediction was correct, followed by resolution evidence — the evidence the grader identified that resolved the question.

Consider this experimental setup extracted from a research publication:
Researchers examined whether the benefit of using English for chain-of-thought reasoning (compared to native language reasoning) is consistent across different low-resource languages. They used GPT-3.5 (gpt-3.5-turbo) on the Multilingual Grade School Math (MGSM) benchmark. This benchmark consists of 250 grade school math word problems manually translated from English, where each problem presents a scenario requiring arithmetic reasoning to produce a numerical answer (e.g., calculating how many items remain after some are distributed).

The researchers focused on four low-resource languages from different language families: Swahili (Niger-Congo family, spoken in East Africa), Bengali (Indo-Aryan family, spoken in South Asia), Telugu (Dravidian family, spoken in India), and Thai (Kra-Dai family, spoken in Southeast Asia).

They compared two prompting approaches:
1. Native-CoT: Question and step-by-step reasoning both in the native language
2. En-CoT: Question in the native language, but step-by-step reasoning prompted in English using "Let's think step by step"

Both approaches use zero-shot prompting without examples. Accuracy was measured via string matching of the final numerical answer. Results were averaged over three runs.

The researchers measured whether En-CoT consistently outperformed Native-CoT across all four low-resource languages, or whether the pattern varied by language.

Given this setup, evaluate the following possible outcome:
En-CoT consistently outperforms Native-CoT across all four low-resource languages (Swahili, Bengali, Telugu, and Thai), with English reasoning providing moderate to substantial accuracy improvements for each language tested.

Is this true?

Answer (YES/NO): NO